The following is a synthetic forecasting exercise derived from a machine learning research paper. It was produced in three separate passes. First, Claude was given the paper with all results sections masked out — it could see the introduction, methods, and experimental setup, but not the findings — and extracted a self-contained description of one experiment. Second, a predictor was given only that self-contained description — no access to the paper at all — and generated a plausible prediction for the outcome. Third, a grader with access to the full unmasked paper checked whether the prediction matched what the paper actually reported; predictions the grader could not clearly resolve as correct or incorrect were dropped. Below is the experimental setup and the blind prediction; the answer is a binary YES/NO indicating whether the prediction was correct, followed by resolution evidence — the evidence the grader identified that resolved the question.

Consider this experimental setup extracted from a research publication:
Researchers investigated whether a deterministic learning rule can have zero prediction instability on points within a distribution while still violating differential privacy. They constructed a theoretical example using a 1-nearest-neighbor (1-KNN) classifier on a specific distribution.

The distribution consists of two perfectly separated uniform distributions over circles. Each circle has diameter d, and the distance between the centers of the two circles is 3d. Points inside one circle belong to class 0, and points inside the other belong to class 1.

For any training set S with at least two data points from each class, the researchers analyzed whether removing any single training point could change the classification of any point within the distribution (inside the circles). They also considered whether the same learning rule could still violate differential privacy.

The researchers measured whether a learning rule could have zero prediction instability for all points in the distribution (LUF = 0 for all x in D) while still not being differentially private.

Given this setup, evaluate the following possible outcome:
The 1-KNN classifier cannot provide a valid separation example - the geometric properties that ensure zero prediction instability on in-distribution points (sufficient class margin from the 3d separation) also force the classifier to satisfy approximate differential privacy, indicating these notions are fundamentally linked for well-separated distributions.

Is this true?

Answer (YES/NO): NO